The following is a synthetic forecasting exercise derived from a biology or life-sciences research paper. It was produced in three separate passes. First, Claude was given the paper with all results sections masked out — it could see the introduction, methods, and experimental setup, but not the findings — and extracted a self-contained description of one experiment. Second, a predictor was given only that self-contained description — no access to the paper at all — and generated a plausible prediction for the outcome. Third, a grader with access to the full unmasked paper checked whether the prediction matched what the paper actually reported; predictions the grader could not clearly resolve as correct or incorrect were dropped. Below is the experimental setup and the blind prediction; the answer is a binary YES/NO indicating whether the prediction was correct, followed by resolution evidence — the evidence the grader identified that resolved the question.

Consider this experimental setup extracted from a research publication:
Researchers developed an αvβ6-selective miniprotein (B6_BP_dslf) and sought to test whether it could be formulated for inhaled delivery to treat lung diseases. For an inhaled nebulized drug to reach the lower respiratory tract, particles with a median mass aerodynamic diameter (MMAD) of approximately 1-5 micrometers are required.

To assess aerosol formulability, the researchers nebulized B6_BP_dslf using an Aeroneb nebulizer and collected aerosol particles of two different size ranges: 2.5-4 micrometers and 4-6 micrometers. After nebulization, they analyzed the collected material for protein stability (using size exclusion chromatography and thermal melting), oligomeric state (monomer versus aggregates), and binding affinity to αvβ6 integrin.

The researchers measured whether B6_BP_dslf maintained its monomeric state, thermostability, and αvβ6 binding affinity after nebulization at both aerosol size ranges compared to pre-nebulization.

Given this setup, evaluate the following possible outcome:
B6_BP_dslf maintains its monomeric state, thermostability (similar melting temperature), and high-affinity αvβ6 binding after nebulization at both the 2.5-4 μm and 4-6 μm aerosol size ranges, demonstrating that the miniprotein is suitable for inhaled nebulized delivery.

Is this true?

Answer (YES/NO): YES